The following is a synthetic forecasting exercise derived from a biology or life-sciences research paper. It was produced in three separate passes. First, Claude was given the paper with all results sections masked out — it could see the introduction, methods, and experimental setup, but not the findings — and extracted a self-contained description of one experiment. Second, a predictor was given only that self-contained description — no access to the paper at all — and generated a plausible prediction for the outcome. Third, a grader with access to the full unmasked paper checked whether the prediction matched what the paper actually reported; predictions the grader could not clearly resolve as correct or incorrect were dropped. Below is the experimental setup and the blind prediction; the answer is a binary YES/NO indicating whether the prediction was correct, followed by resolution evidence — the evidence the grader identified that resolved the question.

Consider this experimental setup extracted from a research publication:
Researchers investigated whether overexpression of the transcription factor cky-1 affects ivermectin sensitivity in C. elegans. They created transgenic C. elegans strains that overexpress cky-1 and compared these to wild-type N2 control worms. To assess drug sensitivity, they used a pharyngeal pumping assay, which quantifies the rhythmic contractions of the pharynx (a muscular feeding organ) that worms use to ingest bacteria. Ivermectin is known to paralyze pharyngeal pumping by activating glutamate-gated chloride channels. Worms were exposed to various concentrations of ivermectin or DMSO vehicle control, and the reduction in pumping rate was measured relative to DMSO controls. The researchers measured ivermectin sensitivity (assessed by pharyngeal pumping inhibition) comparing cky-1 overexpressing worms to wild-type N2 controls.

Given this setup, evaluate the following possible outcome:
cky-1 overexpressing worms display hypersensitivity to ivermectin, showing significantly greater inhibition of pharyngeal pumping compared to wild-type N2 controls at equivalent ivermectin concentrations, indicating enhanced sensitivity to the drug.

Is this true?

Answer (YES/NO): NO